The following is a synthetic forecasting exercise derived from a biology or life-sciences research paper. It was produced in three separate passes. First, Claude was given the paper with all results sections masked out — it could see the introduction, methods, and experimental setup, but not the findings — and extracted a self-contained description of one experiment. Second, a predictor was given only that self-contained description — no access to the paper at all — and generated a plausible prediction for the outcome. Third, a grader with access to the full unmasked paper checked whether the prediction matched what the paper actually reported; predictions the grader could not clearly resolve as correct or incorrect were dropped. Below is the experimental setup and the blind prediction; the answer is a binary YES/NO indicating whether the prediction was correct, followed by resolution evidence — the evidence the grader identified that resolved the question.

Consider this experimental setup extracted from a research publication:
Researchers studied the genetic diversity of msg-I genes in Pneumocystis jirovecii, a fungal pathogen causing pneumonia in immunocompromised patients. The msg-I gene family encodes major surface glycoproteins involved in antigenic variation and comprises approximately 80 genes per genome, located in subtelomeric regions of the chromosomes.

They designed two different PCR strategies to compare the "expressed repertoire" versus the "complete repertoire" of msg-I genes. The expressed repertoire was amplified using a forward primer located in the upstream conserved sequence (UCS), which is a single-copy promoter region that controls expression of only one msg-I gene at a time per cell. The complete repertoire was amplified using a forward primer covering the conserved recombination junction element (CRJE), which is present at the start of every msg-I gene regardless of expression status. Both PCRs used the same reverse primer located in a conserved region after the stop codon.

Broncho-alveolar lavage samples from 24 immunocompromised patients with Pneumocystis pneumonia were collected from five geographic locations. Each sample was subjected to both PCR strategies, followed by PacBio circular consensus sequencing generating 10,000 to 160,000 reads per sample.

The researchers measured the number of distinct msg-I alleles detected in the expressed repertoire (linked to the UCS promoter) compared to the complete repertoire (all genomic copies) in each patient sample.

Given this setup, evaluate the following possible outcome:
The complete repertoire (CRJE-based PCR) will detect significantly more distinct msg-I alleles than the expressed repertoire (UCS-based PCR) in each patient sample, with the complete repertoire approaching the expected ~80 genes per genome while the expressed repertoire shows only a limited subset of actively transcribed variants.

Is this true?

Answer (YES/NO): YES